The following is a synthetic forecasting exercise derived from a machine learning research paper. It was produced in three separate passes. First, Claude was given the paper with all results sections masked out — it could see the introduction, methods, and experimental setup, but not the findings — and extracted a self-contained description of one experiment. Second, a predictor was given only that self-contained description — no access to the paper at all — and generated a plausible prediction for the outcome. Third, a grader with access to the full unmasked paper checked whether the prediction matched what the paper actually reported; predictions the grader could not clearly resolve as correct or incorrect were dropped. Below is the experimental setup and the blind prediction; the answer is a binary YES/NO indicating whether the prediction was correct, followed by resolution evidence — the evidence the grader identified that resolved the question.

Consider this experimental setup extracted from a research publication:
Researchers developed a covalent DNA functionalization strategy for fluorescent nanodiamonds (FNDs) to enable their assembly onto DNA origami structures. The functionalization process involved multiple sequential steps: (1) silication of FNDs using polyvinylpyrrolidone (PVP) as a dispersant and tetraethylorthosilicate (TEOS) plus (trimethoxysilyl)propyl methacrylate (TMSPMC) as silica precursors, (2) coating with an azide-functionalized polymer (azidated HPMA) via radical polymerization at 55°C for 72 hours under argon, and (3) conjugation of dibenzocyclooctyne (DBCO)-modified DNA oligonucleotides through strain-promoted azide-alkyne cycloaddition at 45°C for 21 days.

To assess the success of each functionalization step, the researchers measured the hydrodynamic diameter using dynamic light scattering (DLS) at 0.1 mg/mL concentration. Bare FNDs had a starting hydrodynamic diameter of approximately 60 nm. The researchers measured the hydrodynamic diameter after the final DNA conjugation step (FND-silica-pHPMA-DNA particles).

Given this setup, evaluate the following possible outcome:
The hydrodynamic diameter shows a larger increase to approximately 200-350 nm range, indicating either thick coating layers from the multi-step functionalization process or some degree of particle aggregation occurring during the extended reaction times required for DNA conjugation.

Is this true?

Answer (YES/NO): NO